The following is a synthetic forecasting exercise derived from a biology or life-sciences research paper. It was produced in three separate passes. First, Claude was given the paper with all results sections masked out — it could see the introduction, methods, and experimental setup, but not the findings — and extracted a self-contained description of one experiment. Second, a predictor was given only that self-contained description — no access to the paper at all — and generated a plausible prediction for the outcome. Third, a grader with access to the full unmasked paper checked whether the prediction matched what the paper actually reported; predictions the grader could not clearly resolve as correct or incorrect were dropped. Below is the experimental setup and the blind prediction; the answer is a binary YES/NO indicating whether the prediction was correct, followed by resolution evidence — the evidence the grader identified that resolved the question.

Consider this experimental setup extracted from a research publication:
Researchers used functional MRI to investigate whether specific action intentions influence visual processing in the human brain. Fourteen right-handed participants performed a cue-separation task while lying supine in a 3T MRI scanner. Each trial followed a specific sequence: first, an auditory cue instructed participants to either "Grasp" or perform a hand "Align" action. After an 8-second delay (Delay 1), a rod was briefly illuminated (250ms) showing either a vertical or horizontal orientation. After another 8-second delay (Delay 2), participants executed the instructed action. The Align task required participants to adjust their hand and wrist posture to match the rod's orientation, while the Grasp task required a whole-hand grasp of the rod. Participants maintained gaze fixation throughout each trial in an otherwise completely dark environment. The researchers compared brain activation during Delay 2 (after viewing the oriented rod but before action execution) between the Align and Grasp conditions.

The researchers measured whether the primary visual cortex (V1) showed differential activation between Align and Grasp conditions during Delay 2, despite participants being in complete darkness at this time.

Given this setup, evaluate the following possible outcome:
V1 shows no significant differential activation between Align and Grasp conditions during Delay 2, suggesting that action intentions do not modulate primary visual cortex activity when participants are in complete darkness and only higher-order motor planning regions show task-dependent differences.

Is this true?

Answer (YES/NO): NO